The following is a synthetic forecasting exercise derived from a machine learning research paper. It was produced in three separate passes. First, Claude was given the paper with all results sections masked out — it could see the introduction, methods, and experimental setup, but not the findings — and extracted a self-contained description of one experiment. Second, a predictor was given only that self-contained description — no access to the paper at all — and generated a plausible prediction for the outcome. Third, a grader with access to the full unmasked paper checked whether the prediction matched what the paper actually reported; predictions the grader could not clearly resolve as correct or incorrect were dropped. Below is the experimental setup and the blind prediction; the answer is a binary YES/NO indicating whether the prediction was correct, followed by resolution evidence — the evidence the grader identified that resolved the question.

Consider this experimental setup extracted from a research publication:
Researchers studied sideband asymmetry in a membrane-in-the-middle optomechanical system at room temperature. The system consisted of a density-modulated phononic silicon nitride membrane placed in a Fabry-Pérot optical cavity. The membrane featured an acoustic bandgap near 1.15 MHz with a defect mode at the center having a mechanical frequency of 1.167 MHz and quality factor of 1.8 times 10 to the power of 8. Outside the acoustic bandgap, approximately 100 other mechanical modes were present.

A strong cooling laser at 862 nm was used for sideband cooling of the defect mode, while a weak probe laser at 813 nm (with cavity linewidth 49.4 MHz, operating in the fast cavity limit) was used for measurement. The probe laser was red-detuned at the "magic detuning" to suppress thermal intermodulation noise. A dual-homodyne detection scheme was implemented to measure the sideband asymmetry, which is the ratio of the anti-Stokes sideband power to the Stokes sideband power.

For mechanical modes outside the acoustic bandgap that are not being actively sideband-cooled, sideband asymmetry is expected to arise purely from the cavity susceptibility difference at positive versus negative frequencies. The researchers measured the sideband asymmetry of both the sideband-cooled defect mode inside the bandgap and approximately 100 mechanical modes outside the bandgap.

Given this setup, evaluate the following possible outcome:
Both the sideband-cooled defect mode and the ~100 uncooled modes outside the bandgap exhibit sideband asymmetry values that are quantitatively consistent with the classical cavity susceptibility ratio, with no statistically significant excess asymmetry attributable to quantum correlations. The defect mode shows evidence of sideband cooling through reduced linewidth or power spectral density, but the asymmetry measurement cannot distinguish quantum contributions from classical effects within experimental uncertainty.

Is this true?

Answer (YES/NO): NO